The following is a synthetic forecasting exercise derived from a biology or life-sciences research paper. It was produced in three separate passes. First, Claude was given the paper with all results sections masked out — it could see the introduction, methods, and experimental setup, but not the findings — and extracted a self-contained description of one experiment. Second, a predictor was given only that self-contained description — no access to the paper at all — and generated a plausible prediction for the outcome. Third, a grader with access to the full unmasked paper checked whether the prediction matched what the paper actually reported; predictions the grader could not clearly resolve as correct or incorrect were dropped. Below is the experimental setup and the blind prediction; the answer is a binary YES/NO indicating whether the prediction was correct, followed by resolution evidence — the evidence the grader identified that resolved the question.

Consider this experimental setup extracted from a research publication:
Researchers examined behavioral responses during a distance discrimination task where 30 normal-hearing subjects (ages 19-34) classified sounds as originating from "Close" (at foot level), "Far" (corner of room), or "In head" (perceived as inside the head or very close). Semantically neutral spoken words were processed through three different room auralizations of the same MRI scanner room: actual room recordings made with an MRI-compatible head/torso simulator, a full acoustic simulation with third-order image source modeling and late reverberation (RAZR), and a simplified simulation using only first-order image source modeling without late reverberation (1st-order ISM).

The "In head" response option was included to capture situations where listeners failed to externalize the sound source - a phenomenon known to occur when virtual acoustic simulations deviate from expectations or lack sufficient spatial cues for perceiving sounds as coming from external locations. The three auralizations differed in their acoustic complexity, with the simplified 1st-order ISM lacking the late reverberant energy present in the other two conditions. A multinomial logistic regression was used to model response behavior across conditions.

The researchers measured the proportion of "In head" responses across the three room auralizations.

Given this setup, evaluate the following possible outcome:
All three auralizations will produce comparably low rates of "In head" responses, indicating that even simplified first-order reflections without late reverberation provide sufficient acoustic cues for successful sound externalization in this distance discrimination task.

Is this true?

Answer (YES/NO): NO